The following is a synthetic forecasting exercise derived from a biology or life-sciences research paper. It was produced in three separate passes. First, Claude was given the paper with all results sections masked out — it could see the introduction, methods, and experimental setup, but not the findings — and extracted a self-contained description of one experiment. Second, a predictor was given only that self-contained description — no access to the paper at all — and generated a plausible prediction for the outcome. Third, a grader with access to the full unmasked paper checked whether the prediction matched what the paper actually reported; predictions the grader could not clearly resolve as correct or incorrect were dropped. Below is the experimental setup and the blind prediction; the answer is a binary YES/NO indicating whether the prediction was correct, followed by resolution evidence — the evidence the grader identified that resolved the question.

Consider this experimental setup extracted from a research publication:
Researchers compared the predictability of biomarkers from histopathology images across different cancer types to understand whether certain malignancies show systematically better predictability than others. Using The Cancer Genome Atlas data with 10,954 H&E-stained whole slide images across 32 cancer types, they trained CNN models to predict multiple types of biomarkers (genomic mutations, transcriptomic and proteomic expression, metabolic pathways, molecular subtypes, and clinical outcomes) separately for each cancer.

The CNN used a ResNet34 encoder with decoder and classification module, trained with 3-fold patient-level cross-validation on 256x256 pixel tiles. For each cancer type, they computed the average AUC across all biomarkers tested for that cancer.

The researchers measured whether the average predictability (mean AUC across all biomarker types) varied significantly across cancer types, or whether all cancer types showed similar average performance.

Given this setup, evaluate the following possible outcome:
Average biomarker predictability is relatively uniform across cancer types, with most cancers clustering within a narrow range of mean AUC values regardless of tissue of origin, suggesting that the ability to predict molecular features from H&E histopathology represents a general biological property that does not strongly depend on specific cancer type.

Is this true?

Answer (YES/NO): YES